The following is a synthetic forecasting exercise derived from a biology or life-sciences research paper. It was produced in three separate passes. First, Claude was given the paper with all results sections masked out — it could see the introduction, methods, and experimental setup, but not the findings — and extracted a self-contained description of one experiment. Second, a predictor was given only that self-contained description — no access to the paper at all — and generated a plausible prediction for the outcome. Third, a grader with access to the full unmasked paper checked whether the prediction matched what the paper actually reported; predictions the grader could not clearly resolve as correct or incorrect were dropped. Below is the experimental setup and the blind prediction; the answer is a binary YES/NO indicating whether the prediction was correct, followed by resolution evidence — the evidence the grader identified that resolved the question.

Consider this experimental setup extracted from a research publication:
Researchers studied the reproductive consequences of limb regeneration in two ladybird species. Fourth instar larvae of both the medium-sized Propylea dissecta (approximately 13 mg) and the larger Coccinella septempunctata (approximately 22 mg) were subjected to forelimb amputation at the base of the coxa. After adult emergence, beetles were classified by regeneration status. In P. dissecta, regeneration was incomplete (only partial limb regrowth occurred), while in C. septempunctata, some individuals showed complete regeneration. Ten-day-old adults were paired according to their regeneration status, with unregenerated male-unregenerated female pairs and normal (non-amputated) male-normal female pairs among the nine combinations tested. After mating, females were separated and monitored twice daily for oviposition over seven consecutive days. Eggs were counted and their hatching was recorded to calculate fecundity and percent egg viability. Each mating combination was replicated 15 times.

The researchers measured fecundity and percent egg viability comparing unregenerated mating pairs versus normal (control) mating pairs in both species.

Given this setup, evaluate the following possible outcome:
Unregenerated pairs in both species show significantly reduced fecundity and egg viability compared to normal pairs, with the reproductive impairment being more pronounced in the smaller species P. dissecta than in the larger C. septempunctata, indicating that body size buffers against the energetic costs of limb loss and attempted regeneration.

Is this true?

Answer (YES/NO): NO